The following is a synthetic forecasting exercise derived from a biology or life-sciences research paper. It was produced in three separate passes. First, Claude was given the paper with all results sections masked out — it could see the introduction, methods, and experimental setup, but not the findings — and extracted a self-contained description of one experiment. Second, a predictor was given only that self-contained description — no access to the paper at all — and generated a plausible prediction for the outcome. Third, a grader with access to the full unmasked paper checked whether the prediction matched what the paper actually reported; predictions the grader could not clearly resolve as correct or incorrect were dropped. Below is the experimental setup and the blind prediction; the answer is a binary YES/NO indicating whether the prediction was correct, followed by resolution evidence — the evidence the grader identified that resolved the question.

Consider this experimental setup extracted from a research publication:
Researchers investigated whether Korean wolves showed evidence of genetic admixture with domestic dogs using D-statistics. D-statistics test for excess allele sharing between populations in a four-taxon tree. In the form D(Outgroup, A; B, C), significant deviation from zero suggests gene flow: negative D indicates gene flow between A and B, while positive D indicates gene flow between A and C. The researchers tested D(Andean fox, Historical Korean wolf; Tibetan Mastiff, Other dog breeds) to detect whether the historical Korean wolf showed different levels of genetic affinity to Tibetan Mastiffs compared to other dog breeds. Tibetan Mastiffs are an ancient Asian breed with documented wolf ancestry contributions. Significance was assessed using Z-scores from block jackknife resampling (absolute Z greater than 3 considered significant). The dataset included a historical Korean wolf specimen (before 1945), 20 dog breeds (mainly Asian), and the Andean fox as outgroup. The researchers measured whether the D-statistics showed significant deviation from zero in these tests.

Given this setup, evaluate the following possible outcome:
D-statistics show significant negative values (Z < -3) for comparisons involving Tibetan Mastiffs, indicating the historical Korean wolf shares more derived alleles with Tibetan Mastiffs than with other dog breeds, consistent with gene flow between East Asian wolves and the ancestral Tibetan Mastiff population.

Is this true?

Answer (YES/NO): NO